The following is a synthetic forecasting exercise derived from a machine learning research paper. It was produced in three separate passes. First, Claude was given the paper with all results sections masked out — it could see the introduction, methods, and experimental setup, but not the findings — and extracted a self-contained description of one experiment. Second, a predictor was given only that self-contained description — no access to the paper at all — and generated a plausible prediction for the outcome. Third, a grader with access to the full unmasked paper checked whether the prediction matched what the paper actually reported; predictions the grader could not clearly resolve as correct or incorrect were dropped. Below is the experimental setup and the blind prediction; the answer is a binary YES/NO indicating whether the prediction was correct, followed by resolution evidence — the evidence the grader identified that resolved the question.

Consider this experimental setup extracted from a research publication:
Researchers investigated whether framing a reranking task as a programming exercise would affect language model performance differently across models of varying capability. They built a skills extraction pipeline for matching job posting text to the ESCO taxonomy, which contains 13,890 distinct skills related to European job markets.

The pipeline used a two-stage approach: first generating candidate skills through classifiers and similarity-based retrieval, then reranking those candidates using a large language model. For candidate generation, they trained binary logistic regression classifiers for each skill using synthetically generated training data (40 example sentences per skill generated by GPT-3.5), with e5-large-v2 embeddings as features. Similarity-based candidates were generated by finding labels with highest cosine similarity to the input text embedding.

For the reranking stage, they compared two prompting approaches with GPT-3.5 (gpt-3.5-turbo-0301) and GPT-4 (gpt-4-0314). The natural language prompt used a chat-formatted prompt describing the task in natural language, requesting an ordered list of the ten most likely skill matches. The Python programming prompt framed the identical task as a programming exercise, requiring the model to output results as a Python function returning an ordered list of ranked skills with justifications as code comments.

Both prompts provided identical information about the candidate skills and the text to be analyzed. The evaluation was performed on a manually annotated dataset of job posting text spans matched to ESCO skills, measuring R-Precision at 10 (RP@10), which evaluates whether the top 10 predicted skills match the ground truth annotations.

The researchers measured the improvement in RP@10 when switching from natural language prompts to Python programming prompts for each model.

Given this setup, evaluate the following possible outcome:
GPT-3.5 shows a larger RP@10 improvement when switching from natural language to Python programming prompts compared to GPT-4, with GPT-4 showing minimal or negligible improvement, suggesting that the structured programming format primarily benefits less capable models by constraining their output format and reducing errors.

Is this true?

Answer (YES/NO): YES